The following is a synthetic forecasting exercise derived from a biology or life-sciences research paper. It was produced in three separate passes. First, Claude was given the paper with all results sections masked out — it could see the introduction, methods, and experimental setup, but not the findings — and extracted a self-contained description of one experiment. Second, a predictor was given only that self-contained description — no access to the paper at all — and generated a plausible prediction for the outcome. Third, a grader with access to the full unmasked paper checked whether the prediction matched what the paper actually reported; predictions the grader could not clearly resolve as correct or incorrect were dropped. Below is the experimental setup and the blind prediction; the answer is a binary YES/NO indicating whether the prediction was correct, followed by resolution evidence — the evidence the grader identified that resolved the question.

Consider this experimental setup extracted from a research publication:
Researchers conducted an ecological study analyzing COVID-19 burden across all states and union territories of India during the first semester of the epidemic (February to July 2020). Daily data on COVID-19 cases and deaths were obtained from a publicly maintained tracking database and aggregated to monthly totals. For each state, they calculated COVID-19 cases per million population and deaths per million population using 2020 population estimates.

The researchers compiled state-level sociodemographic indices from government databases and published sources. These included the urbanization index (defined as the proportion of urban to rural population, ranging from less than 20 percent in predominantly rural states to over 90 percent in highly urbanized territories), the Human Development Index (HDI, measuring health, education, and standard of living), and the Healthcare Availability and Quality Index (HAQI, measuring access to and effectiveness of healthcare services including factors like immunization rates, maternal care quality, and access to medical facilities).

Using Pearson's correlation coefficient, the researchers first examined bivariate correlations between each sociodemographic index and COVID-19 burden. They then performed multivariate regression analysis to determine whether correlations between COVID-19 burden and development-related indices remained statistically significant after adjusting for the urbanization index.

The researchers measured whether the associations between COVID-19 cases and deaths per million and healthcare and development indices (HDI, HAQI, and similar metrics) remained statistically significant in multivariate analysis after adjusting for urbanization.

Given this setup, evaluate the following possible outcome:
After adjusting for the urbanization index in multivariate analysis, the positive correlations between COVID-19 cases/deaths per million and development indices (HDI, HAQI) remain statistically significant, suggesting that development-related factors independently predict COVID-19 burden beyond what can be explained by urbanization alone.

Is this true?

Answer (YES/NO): NO